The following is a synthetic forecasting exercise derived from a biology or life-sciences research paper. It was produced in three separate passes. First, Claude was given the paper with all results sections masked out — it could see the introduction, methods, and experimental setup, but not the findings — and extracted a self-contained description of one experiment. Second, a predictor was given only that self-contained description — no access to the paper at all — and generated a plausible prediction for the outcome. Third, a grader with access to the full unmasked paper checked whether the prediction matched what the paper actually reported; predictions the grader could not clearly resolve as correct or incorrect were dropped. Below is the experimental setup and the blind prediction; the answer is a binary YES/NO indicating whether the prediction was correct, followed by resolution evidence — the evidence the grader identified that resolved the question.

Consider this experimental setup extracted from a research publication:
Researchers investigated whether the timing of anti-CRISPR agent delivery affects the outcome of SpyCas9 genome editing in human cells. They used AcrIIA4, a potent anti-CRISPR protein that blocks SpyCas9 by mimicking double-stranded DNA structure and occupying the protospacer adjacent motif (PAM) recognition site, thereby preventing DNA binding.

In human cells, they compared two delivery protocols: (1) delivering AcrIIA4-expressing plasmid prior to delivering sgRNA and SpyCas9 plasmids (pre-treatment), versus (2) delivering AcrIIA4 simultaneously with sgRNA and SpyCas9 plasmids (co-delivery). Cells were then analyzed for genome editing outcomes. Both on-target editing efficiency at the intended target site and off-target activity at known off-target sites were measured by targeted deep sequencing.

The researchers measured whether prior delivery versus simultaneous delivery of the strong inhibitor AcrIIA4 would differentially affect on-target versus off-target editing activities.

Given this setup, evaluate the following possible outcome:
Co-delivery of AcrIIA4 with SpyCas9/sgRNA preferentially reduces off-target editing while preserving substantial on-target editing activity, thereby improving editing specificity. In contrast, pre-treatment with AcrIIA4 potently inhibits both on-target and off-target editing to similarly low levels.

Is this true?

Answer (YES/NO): NO